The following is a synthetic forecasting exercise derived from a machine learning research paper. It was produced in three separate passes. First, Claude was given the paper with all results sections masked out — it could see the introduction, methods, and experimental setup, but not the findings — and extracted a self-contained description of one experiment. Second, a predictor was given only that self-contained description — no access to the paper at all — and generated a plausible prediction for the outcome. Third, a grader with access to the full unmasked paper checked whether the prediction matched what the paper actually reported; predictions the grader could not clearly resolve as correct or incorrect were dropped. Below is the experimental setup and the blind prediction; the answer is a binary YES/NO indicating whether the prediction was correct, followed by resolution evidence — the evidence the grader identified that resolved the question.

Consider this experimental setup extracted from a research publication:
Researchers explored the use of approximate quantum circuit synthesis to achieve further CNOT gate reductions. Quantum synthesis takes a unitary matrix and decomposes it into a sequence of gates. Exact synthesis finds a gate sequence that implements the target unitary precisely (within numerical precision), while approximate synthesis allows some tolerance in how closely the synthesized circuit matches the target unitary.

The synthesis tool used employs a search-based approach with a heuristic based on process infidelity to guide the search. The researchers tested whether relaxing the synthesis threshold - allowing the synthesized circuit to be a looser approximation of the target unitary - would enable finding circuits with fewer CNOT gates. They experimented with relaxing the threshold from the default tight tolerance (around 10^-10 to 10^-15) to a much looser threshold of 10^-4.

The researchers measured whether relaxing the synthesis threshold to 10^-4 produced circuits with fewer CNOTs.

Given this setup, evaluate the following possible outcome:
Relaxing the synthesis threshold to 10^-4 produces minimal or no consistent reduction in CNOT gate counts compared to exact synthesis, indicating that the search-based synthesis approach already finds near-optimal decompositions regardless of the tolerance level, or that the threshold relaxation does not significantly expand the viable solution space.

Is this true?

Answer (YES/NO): YES